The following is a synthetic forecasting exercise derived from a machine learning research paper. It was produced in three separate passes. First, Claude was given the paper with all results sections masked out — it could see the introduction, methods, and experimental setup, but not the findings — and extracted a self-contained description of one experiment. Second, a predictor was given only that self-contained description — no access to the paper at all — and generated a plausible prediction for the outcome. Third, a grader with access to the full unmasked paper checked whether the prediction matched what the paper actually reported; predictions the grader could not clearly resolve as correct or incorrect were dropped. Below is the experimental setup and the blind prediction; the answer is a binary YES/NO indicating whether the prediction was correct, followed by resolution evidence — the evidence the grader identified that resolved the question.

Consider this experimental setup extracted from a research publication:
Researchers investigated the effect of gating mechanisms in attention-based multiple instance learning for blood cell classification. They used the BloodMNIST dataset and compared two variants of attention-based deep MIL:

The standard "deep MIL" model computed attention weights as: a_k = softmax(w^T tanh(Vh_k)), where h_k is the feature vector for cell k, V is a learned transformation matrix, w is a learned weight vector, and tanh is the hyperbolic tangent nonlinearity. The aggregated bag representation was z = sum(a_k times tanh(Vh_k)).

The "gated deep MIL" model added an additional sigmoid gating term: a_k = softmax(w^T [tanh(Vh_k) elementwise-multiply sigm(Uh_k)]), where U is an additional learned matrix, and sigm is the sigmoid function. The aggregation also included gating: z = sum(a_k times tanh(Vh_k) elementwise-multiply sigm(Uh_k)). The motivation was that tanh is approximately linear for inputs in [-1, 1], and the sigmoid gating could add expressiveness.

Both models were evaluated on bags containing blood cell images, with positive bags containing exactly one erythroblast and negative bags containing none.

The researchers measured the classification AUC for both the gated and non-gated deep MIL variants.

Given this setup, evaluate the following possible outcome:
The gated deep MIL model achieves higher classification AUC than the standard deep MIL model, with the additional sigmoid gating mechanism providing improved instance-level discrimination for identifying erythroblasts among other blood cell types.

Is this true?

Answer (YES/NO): NO